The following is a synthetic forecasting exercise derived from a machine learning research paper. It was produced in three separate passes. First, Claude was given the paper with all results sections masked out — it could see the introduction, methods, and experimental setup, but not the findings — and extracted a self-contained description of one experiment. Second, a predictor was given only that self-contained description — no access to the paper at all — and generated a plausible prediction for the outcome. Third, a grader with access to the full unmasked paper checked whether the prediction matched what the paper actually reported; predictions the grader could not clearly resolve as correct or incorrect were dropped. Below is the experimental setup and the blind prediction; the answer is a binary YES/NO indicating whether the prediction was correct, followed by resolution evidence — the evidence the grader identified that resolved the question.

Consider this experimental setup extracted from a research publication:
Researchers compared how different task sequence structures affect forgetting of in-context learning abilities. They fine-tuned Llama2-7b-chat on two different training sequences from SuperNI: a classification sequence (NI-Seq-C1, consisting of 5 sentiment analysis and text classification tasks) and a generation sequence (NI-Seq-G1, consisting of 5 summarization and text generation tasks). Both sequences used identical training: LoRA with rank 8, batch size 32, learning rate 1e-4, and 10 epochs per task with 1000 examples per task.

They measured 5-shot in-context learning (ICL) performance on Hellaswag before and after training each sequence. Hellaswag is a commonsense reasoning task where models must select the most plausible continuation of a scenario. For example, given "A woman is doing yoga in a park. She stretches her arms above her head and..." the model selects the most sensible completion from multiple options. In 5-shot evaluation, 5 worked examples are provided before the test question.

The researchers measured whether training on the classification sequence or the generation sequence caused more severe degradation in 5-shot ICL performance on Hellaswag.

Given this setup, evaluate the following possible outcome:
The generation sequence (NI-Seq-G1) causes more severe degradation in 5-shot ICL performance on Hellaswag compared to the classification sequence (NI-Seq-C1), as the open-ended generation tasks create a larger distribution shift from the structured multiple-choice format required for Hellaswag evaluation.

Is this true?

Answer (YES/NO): NO